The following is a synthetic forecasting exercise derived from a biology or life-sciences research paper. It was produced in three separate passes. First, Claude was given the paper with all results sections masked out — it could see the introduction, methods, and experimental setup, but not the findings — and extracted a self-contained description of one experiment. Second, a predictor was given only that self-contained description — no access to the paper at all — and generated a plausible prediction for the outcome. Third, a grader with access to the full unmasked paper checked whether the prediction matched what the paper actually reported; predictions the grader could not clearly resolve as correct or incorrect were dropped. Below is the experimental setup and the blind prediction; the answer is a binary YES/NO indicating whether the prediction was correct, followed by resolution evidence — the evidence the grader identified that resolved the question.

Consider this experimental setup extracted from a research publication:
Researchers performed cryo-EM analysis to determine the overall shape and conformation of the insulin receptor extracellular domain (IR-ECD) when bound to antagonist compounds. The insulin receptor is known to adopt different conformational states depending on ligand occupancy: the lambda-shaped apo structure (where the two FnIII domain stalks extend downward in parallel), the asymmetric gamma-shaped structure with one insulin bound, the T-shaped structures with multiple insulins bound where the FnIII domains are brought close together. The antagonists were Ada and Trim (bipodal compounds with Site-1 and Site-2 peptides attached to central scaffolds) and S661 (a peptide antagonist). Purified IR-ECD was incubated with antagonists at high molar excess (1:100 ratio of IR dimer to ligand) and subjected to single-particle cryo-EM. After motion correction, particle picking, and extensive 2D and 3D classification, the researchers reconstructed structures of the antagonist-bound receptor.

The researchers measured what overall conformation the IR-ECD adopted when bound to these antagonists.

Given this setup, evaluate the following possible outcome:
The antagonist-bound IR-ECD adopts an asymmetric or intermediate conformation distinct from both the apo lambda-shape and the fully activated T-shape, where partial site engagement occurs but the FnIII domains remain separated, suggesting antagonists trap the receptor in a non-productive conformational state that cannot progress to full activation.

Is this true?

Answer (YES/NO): NO